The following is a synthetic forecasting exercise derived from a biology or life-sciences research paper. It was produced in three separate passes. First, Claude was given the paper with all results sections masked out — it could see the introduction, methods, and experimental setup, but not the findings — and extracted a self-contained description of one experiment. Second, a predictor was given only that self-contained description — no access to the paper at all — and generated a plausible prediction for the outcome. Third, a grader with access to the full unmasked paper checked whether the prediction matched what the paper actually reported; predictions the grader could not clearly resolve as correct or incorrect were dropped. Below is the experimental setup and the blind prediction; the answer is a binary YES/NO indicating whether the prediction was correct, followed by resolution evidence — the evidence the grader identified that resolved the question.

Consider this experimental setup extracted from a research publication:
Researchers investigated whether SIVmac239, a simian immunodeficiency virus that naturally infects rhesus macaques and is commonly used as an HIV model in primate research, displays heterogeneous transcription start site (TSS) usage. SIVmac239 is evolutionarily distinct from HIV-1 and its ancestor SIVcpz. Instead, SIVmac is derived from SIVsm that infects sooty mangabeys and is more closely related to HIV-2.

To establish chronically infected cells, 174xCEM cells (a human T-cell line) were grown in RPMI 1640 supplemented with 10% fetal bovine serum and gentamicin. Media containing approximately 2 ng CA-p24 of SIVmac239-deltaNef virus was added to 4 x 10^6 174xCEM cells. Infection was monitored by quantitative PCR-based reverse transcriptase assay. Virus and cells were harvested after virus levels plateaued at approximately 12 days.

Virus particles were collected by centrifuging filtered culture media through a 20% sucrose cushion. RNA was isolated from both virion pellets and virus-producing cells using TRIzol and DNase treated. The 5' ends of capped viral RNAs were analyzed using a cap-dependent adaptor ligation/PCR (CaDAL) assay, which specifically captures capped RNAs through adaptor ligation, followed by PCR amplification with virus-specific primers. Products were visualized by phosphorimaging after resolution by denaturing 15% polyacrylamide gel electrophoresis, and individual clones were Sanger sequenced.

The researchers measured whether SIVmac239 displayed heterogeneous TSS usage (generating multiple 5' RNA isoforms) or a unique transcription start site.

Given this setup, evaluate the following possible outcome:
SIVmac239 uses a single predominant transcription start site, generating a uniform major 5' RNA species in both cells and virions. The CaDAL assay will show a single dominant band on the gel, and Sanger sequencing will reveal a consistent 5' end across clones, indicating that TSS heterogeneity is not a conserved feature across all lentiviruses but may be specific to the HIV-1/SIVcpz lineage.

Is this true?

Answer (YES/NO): YES